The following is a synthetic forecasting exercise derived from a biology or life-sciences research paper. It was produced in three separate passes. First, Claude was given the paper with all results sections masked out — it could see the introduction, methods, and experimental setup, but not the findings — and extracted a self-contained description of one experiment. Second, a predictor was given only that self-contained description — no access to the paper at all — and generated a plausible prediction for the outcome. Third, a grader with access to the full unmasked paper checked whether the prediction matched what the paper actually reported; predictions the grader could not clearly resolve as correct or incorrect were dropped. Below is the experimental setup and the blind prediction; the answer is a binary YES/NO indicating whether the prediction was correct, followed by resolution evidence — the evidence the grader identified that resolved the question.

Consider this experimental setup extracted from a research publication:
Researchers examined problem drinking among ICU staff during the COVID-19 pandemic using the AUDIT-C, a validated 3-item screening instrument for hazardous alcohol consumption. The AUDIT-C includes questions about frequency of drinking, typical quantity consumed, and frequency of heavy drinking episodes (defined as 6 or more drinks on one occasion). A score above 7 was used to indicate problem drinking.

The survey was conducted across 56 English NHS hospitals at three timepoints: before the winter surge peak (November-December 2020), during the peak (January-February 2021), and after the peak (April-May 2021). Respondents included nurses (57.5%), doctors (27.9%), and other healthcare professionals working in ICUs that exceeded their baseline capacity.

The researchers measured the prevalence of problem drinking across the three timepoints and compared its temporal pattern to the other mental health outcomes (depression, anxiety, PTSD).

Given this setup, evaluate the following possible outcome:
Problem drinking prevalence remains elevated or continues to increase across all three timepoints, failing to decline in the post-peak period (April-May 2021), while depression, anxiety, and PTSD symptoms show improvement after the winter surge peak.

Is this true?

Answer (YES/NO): NO